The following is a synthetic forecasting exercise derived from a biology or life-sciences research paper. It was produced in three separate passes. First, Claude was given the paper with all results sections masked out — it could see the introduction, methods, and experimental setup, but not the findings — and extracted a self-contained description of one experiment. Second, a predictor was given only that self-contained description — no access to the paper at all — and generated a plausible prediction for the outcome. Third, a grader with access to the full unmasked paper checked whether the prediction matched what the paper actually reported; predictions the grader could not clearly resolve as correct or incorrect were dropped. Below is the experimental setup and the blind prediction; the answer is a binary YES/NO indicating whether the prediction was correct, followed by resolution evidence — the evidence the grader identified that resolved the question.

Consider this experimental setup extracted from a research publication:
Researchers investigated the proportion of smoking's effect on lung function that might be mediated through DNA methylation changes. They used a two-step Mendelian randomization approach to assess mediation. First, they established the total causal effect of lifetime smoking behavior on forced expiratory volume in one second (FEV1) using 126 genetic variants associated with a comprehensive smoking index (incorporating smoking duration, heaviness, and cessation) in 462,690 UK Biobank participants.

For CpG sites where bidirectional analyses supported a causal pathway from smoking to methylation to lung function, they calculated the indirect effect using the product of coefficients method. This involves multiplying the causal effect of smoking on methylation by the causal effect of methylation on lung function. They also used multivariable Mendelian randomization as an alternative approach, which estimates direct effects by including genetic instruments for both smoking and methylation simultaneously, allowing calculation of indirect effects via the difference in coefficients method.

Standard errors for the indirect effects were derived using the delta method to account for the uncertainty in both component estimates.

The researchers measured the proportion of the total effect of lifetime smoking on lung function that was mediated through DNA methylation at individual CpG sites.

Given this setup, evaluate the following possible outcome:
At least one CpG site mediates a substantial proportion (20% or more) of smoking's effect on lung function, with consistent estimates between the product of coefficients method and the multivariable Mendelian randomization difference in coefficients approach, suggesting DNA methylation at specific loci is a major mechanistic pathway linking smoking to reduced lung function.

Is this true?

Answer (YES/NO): NO